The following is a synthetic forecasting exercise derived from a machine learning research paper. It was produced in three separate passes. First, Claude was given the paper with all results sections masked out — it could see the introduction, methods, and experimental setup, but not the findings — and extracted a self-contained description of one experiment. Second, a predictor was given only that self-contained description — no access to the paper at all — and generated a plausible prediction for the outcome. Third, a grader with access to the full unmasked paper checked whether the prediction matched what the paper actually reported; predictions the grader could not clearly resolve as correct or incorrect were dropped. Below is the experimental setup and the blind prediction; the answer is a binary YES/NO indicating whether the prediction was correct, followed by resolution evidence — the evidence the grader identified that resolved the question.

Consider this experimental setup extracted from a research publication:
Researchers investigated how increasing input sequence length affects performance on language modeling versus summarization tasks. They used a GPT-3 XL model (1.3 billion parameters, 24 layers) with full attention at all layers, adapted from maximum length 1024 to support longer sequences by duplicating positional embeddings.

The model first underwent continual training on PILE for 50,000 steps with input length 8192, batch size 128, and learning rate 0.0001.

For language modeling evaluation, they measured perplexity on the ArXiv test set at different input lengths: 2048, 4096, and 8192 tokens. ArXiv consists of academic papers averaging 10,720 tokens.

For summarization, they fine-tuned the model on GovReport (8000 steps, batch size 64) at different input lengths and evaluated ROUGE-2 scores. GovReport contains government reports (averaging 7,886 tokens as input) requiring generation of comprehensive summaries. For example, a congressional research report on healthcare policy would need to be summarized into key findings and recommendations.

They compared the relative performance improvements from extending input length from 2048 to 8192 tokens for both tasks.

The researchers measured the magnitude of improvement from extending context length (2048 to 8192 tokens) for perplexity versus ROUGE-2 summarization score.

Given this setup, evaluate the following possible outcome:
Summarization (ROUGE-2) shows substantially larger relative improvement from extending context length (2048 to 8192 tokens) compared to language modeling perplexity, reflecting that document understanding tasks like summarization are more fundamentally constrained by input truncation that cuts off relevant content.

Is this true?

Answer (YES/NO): YES